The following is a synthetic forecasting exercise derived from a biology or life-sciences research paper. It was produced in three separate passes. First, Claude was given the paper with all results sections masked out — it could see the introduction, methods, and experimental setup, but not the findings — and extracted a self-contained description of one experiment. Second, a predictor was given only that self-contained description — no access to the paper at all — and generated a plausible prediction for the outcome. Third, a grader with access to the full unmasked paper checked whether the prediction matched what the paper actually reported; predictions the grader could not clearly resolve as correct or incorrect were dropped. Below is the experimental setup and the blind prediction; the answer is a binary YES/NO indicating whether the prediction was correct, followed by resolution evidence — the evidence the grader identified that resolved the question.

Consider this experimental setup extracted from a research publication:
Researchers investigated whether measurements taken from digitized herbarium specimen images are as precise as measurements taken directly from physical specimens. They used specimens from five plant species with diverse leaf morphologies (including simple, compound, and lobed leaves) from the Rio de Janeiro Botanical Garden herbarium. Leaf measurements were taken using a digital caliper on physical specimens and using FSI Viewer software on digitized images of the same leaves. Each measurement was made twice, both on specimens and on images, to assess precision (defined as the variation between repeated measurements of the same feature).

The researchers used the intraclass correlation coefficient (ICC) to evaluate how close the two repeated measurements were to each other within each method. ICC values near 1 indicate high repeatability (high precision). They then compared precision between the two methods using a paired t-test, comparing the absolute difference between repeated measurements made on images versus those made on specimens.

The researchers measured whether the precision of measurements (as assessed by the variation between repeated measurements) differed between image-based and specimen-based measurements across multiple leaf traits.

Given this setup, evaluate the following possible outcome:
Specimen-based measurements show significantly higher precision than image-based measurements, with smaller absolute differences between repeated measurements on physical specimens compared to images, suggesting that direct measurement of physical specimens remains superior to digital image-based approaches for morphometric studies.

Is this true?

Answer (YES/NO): NO